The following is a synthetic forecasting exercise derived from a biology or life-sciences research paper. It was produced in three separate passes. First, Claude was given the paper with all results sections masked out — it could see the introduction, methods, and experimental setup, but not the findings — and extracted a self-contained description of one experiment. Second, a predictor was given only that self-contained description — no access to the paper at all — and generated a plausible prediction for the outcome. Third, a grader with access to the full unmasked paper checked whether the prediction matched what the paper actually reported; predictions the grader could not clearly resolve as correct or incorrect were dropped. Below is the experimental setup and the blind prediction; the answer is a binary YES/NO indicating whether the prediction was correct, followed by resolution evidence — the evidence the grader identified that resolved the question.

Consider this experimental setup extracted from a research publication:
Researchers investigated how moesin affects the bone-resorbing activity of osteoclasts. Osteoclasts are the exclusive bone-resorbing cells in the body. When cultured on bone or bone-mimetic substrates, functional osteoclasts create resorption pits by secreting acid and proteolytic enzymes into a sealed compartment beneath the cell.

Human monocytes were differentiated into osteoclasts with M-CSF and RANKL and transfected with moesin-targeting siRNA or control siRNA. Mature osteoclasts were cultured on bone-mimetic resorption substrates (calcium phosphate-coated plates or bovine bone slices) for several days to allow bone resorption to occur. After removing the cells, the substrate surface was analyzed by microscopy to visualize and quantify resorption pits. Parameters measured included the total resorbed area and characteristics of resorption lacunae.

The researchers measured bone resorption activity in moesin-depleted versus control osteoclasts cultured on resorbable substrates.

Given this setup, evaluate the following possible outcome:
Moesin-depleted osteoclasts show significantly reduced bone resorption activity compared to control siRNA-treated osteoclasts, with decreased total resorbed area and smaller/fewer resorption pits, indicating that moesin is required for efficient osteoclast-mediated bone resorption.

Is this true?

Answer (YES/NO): NO